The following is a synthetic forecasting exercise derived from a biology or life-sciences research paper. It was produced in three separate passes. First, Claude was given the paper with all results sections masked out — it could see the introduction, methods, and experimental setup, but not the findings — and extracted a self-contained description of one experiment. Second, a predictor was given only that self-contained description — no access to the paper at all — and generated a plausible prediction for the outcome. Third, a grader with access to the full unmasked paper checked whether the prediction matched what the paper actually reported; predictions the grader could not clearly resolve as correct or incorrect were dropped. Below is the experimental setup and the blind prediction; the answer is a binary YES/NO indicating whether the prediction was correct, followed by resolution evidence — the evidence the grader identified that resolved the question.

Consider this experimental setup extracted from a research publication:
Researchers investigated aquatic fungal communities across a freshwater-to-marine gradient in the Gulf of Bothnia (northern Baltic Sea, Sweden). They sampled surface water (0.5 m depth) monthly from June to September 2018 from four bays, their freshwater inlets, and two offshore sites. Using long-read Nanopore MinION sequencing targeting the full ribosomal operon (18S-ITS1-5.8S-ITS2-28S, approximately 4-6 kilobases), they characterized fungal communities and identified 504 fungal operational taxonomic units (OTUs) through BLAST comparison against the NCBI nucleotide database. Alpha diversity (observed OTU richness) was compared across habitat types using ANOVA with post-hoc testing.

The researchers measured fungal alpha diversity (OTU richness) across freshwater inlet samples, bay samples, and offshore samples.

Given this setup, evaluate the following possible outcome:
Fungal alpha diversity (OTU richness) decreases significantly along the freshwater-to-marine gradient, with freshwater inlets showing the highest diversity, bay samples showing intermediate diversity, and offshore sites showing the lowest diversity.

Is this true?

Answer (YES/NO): YES